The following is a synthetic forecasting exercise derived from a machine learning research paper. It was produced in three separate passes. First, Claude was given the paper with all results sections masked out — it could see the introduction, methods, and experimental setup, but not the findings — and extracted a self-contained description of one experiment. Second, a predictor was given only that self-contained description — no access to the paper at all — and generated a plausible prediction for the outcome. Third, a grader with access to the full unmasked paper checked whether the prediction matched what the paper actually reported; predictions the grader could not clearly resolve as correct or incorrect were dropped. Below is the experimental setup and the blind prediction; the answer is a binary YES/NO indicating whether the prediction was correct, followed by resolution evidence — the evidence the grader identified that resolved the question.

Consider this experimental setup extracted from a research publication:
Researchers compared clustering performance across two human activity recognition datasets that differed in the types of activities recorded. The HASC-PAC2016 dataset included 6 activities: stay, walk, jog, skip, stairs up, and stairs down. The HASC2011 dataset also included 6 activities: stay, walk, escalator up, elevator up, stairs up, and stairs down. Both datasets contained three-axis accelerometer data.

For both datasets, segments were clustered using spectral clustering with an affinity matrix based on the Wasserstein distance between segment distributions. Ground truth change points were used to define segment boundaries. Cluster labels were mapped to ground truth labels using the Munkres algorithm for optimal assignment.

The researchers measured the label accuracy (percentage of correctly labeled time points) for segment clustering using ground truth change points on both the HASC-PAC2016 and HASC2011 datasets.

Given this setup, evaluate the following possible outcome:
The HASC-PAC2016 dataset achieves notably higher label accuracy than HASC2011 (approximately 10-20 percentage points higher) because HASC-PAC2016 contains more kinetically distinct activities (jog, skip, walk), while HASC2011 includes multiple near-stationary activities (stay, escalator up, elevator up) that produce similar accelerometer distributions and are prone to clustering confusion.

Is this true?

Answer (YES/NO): NO